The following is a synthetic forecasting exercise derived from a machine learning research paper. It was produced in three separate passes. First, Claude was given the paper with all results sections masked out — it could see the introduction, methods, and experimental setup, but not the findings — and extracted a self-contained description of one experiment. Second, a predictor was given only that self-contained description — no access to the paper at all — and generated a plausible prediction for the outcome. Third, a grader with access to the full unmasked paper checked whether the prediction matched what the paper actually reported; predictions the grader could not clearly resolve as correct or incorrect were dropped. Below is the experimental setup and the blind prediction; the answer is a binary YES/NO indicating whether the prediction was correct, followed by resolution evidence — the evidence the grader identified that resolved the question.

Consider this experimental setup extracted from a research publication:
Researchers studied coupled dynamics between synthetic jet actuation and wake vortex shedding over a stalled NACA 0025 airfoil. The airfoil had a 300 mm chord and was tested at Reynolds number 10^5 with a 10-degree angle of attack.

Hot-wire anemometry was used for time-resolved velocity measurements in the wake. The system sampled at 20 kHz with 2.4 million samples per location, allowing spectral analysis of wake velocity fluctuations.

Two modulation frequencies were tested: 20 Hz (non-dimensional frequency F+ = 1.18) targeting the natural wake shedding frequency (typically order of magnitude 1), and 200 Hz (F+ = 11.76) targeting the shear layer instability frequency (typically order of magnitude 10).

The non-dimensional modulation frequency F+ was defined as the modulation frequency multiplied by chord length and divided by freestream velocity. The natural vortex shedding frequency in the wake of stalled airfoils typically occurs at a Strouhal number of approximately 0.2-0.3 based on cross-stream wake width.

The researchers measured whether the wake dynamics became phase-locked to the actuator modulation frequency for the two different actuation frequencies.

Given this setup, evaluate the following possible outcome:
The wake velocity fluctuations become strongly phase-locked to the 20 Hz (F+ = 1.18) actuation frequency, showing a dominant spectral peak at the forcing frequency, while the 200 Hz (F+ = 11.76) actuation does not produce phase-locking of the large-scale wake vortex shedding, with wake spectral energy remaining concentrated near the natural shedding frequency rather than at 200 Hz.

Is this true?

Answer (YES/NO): NO